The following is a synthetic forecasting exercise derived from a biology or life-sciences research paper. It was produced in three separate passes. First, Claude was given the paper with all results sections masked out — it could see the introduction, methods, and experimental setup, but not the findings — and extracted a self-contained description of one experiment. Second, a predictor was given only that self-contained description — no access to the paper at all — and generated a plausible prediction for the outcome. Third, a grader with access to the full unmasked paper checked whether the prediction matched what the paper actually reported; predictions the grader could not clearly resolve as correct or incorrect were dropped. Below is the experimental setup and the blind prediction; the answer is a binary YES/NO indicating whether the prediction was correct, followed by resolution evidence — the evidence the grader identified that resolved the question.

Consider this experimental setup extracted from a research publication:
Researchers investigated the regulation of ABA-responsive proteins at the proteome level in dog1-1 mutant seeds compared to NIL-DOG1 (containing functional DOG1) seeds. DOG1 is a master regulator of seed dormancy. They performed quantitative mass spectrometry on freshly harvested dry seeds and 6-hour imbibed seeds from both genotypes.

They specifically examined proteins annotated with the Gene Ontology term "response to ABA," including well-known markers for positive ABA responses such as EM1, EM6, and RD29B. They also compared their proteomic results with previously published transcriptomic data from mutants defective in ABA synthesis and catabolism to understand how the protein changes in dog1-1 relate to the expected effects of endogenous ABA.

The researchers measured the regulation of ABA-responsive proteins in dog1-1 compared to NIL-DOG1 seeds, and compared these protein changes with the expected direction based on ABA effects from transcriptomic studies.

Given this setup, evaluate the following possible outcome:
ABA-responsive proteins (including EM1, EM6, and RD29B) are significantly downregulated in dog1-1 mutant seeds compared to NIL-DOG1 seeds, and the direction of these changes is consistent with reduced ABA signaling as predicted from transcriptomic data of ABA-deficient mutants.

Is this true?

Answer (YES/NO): YES